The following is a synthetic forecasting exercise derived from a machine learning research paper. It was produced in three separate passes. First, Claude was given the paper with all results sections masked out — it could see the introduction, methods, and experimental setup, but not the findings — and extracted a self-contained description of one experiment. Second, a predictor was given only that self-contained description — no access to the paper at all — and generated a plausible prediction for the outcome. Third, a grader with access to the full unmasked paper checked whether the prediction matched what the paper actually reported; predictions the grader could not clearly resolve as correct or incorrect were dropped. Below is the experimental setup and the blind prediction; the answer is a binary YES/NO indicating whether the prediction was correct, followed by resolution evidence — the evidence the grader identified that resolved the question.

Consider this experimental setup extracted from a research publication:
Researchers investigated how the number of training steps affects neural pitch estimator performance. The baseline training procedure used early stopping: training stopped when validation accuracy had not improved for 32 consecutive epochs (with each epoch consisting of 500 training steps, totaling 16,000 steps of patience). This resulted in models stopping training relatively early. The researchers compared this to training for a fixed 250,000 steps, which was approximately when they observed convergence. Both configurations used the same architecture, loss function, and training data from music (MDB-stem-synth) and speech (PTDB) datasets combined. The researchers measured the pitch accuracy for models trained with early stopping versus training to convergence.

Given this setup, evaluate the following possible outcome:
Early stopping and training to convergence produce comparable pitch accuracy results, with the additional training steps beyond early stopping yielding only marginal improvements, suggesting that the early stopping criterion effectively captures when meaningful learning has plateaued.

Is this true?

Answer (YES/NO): NO